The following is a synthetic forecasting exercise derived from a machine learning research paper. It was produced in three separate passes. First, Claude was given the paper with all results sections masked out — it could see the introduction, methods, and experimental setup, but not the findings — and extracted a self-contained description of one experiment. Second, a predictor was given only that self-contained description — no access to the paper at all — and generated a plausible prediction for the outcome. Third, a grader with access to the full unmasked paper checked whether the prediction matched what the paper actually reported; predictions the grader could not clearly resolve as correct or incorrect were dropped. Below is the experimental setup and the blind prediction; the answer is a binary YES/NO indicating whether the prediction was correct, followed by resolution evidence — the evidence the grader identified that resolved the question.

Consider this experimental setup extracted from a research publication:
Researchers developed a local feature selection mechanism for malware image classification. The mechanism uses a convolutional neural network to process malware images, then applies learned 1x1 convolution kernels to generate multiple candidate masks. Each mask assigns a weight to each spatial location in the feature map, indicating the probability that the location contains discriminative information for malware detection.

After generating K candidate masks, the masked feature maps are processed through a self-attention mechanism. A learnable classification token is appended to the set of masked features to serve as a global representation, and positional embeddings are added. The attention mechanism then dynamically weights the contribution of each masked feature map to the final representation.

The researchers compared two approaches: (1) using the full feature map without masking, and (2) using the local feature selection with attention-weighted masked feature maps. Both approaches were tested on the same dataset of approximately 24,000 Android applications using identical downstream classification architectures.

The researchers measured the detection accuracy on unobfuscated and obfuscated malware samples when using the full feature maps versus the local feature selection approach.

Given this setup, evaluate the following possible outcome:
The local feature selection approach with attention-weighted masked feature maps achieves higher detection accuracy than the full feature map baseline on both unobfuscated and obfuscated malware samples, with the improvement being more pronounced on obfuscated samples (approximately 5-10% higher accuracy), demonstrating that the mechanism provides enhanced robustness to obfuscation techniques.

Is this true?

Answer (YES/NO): NO